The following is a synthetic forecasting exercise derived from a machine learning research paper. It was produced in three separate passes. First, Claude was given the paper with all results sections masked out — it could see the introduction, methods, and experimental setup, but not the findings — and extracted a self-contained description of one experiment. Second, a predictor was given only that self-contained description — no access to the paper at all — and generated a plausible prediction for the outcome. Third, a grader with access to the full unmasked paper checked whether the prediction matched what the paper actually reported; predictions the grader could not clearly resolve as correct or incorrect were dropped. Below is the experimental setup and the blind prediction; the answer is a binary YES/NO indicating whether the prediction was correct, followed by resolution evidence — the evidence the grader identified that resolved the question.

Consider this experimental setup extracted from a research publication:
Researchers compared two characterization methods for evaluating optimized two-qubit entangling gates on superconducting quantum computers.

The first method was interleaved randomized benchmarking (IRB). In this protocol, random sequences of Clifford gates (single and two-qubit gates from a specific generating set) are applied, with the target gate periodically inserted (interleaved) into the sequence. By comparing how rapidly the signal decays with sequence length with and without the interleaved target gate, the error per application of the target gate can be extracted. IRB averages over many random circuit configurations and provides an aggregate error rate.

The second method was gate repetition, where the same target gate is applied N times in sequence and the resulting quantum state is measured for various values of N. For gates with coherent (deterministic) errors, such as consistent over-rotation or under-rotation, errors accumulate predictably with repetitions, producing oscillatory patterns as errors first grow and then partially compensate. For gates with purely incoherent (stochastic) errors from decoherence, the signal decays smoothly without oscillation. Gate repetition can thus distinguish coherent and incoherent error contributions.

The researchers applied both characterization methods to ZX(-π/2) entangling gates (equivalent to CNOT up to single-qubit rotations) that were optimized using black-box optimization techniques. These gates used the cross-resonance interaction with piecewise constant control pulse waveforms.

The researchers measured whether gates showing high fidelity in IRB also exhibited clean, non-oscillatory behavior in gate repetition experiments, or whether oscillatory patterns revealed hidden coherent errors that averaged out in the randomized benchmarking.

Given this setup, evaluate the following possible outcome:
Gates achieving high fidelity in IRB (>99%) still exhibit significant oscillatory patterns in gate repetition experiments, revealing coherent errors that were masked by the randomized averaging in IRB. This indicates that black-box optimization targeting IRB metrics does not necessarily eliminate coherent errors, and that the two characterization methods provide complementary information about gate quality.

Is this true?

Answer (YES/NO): NO